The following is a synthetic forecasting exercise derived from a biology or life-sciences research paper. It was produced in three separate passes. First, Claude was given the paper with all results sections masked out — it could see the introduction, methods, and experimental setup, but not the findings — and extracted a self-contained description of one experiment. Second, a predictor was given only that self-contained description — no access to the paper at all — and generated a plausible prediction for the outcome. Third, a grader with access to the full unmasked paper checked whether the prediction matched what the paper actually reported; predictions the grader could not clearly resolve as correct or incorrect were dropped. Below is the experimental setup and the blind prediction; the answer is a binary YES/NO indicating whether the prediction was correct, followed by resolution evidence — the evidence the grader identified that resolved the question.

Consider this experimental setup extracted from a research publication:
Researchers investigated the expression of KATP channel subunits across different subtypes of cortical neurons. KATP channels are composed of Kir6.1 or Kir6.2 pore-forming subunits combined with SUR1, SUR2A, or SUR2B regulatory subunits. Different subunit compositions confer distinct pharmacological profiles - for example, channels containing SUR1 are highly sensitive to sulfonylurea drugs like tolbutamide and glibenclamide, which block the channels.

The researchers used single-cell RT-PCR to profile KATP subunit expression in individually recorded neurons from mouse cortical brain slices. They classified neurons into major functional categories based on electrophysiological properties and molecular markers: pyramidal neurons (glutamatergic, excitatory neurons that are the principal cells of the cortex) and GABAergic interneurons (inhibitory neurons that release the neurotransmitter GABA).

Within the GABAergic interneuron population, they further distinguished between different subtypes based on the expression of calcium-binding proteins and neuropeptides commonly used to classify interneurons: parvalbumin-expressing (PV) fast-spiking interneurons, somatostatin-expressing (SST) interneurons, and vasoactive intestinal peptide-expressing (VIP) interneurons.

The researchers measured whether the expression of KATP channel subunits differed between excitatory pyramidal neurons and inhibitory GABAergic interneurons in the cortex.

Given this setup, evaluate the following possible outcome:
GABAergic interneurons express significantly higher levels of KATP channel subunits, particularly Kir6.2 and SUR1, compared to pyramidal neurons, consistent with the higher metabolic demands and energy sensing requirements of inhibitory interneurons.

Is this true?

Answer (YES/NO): NO